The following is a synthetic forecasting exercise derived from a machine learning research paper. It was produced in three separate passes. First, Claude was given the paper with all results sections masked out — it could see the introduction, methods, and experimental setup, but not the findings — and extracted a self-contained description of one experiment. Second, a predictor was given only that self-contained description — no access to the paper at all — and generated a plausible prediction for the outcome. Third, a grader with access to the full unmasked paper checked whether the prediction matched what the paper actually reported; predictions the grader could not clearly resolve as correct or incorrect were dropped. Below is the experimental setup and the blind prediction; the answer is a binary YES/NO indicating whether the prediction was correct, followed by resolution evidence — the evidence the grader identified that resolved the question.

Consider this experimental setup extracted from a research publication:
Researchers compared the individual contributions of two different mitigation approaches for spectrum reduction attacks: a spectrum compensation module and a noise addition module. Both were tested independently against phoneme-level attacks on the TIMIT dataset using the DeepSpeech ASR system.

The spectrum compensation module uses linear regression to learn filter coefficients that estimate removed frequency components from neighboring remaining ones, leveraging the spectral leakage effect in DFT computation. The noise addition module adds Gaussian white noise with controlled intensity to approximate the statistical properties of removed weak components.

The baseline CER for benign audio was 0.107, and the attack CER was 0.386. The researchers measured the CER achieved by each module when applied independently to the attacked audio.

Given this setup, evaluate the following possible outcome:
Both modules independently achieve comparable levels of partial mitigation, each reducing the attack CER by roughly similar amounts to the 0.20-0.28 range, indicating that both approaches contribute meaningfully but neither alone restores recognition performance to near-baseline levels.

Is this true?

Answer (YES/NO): NO